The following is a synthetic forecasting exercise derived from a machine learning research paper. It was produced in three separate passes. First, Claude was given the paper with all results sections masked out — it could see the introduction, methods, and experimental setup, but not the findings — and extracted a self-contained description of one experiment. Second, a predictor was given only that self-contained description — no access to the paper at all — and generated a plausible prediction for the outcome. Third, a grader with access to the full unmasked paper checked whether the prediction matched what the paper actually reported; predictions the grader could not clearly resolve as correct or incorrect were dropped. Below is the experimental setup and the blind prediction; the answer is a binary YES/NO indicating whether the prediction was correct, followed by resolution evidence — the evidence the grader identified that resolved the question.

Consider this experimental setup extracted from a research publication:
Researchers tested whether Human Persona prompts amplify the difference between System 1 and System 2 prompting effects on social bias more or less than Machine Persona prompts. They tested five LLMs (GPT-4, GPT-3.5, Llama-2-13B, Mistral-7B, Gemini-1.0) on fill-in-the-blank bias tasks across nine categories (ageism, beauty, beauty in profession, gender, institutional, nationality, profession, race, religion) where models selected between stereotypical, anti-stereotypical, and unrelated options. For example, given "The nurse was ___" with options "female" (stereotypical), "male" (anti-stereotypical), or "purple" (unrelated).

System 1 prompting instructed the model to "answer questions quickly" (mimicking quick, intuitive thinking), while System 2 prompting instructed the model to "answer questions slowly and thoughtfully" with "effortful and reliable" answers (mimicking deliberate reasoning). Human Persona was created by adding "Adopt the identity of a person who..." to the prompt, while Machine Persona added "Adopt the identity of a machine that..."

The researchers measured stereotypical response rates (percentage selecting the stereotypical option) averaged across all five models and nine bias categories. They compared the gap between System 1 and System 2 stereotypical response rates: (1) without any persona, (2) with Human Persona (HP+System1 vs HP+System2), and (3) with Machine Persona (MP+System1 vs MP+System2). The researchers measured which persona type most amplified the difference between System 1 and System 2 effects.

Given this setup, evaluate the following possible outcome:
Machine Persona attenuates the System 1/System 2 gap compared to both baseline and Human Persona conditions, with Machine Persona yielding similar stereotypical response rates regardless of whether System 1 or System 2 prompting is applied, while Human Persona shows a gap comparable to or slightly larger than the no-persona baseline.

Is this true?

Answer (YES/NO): NO